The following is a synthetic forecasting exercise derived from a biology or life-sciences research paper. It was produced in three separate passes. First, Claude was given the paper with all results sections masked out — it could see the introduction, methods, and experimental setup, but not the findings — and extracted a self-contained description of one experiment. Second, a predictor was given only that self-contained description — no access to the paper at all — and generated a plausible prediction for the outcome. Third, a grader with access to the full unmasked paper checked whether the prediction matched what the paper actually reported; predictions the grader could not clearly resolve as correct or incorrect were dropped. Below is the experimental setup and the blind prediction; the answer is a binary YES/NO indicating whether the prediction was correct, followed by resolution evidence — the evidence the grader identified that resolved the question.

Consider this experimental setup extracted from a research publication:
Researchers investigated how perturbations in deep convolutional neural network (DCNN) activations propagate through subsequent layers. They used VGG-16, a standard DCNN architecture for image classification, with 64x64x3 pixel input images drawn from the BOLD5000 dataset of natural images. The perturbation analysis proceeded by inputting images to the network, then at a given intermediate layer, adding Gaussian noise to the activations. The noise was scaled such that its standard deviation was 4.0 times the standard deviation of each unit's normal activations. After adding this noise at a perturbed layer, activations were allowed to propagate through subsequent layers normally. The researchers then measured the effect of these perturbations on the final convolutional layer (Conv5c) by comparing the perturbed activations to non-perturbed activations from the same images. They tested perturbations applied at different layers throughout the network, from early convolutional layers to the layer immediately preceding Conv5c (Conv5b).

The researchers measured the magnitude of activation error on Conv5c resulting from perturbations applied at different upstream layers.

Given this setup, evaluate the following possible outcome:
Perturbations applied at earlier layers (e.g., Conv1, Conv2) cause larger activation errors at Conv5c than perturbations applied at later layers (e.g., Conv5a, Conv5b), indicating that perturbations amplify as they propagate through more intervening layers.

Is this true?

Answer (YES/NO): NO